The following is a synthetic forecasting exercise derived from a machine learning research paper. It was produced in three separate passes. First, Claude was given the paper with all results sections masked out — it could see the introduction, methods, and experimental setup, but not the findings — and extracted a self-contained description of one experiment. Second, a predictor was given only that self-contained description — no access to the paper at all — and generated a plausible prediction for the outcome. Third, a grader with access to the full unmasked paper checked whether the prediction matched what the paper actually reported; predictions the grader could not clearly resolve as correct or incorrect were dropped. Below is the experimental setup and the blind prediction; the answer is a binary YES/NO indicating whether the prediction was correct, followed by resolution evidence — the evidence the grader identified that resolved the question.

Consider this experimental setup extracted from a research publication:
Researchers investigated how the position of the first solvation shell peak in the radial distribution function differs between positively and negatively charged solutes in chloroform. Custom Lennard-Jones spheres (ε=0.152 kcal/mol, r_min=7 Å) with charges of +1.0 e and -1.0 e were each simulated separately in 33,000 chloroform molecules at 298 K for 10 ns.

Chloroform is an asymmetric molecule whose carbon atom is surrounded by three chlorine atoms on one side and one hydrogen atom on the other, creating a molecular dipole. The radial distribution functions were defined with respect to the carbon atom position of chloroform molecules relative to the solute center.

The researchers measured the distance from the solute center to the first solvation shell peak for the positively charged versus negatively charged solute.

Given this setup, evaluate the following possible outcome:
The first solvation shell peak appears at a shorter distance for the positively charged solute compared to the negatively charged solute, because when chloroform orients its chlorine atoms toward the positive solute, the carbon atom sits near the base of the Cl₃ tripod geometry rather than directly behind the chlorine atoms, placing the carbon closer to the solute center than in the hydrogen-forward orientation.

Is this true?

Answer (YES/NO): NO